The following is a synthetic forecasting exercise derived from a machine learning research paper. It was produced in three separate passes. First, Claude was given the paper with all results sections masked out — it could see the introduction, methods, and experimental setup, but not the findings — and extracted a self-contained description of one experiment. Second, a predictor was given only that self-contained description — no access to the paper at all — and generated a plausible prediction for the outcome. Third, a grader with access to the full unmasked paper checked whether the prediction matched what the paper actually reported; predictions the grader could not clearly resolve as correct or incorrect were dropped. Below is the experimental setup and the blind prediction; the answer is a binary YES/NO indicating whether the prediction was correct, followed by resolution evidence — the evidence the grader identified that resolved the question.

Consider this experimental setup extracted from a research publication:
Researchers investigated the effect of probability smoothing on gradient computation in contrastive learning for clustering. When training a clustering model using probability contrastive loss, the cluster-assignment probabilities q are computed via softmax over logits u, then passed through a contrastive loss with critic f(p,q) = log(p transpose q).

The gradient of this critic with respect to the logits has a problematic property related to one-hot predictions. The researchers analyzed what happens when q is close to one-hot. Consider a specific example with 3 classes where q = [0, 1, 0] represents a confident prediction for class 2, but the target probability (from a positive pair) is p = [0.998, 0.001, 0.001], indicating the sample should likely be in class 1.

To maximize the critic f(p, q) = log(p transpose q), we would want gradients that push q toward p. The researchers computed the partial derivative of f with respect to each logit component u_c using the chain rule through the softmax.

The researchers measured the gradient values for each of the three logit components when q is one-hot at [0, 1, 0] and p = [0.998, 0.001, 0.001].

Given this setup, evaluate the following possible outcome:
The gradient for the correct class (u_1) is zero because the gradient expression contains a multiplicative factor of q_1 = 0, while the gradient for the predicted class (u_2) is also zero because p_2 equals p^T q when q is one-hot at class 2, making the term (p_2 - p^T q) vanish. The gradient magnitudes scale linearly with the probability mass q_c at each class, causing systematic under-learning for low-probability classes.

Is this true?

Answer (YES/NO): NO